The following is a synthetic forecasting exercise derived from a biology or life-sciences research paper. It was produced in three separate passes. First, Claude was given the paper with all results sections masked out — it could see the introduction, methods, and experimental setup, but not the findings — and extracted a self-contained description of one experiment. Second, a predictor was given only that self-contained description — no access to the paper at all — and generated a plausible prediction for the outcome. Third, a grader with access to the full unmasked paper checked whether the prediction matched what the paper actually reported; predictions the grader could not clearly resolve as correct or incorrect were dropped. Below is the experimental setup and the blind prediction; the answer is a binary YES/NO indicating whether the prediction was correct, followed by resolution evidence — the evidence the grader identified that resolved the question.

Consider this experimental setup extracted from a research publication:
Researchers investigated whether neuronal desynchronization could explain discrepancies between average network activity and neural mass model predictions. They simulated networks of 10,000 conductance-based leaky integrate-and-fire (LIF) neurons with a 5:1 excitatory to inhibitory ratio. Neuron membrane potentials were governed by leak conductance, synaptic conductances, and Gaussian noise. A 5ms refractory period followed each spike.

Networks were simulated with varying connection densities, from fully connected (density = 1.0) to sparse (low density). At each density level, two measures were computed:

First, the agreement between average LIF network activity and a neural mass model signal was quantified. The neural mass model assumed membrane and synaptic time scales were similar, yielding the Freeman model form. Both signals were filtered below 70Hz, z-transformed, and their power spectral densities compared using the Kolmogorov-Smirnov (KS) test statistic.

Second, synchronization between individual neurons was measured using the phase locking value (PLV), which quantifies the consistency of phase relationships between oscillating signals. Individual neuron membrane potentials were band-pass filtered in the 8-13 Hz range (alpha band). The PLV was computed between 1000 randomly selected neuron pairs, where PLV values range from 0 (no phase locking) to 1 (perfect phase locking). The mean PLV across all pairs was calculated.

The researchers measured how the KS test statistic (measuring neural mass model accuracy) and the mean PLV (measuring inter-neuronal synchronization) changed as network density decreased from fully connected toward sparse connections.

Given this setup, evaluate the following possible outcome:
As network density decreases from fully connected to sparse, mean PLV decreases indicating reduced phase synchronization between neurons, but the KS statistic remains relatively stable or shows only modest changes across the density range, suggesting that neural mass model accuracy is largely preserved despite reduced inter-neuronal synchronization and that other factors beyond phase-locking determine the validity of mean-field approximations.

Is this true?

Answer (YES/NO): NO